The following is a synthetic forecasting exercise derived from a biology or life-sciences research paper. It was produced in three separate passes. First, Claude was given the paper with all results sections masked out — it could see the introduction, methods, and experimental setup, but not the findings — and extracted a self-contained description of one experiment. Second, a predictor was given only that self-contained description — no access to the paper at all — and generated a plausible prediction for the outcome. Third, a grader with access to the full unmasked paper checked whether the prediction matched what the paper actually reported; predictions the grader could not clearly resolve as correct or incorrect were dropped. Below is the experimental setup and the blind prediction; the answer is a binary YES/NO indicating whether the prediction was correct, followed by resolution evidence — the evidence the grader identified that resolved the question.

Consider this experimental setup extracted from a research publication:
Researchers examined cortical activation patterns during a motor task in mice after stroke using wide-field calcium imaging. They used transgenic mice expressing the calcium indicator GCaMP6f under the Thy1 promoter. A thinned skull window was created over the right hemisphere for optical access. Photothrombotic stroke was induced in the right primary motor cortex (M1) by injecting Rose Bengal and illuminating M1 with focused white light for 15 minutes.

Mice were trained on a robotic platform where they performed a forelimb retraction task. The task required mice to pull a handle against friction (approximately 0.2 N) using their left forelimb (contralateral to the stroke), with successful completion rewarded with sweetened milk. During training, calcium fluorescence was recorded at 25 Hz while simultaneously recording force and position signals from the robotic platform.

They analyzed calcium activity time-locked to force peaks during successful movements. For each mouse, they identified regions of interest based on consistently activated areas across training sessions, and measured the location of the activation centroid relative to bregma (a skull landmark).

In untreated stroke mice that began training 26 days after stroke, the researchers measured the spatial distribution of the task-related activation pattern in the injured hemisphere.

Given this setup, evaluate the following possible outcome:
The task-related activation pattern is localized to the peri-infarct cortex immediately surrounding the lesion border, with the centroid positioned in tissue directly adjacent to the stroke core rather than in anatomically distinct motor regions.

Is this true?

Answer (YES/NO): NO